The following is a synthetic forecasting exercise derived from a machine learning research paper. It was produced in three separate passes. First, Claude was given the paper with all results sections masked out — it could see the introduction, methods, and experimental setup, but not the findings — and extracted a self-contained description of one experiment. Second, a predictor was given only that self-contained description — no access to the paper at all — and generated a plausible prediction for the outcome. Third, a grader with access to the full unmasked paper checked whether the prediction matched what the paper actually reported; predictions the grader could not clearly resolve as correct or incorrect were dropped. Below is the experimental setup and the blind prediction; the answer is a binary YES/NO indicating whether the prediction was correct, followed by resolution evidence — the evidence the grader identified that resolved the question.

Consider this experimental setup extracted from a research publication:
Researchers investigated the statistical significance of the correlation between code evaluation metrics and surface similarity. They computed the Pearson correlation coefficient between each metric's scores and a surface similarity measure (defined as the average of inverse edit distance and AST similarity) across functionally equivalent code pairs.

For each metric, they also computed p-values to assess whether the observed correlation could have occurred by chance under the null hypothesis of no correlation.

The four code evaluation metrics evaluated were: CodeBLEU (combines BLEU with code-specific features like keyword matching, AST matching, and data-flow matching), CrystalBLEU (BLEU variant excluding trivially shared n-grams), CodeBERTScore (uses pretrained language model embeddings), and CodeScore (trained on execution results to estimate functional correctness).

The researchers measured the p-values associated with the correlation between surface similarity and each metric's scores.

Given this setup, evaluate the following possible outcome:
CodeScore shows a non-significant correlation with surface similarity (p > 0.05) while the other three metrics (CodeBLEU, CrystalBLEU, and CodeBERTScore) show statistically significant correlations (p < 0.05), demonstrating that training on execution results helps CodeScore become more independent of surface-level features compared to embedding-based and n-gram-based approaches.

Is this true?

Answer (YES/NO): NO